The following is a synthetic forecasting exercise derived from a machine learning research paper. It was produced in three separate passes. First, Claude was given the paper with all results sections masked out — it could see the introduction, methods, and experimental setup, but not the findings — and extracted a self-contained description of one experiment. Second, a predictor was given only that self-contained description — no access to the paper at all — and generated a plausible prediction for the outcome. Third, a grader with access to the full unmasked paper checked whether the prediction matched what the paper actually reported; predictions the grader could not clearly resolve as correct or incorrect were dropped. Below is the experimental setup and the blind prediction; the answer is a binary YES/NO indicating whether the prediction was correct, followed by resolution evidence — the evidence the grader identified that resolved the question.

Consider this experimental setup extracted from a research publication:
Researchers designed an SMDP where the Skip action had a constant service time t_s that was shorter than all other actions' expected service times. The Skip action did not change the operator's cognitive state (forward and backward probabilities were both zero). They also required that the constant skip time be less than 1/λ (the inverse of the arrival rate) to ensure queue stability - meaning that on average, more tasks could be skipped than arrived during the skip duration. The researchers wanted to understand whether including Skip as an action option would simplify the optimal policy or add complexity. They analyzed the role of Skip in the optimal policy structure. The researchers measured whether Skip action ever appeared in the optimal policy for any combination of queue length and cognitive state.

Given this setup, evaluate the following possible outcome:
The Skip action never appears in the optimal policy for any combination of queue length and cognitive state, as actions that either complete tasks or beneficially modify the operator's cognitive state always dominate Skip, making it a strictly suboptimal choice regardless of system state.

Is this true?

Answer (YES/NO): NO